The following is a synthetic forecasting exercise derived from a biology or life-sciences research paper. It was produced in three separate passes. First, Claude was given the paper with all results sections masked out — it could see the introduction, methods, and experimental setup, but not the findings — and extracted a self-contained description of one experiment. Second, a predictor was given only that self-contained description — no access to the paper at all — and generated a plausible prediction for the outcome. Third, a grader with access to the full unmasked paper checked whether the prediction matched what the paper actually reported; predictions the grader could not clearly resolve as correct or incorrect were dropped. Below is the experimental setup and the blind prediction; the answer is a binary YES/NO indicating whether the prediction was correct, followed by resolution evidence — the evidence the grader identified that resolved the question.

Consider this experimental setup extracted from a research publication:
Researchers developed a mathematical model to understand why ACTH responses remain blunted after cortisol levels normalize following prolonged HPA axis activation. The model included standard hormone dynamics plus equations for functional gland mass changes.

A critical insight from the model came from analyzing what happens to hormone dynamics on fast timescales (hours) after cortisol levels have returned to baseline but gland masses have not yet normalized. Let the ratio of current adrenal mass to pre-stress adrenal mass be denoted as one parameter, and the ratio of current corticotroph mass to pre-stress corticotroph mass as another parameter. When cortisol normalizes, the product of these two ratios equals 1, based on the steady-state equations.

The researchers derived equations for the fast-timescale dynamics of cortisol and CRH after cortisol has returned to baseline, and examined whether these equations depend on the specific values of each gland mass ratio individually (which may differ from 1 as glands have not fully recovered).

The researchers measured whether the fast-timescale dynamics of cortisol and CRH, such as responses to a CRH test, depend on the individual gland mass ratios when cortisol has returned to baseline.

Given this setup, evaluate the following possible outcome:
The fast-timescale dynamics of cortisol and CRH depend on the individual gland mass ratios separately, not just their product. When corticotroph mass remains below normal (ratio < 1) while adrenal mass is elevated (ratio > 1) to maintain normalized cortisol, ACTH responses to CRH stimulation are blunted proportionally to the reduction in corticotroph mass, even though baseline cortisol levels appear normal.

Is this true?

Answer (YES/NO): NO